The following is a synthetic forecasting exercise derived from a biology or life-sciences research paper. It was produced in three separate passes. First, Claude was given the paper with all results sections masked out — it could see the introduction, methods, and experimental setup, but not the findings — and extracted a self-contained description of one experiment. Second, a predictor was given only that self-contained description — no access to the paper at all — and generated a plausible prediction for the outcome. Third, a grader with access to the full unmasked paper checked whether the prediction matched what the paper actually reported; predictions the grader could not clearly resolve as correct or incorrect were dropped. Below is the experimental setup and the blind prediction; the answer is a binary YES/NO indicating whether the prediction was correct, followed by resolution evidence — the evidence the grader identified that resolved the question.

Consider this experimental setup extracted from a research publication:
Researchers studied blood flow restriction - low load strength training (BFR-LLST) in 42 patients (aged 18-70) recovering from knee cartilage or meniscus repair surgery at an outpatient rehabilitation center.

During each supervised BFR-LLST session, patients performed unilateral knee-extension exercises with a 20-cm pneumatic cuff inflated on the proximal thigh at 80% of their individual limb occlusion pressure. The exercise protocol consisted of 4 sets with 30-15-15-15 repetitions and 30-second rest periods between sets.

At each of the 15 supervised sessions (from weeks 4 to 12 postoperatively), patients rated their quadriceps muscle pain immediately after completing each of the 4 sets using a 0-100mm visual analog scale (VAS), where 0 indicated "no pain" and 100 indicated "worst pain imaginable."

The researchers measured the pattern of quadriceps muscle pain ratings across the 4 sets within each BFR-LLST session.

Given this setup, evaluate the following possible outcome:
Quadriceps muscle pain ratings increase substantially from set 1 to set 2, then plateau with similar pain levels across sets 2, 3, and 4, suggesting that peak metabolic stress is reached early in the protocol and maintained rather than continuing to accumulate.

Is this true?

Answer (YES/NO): NO